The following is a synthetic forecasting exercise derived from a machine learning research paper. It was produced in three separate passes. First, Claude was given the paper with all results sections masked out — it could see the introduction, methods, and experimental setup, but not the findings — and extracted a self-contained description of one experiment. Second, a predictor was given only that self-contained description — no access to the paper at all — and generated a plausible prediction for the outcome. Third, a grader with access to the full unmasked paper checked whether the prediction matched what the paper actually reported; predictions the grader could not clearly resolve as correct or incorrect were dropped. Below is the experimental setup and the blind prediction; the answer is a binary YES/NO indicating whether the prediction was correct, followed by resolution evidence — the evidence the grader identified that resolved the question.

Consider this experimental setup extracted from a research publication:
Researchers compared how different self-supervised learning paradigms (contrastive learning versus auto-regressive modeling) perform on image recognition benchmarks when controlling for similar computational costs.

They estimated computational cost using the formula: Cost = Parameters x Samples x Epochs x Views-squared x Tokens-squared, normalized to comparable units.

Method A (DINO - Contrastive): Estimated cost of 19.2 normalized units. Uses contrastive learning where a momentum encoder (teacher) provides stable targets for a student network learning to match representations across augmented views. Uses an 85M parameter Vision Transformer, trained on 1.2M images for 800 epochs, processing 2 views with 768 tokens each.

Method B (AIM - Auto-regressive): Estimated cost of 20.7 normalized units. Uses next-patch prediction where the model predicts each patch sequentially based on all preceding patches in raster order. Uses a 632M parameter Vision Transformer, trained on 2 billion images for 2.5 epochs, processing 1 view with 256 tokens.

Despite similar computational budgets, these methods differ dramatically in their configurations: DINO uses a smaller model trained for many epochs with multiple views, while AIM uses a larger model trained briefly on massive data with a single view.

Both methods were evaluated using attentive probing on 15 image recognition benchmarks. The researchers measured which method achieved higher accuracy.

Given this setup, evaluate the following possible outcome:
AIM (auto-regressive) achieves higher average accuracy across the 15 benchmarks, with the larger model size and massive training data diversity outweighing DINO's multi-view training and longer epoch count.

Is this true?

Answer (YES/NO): NO